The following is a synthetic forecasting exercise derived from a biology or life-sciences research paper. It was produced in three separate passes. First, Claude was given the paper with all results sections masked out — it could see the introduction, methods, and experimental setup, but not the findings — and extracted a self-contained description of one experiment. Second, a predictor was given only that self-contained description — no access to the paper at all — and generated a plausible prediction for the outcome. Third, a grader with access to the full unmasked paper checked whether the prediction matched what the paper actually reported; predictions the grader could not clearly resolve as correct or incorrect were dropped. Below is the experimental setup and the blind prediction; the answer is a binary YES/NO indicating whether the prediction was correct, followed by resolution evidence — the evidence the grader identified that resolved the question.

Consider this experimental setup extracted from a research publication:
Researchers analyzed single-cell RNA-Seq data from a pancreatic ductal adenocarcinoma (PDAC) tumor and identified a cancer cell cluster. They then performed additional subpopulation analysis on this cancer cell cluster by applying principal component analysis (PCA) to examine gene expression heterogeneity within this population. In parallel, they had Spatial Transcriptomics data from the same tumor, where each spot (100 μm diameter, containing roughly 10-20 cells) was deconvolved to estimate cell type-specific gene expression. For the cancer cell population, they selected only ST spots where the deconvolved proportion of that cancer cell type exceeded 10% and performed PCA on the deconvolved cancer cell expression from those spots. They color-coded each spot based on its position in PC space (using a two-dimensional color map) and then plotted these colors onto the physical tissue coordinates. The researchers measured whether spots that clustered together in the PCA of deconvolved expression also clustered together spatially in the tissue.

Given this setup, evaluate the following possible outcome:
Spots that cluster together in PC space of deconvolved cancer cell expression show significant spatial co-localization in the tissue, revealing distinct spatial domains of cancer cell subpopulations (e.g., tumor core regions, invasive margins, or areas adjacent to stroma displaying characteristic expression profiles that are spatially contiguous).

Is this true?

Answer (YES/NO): YES